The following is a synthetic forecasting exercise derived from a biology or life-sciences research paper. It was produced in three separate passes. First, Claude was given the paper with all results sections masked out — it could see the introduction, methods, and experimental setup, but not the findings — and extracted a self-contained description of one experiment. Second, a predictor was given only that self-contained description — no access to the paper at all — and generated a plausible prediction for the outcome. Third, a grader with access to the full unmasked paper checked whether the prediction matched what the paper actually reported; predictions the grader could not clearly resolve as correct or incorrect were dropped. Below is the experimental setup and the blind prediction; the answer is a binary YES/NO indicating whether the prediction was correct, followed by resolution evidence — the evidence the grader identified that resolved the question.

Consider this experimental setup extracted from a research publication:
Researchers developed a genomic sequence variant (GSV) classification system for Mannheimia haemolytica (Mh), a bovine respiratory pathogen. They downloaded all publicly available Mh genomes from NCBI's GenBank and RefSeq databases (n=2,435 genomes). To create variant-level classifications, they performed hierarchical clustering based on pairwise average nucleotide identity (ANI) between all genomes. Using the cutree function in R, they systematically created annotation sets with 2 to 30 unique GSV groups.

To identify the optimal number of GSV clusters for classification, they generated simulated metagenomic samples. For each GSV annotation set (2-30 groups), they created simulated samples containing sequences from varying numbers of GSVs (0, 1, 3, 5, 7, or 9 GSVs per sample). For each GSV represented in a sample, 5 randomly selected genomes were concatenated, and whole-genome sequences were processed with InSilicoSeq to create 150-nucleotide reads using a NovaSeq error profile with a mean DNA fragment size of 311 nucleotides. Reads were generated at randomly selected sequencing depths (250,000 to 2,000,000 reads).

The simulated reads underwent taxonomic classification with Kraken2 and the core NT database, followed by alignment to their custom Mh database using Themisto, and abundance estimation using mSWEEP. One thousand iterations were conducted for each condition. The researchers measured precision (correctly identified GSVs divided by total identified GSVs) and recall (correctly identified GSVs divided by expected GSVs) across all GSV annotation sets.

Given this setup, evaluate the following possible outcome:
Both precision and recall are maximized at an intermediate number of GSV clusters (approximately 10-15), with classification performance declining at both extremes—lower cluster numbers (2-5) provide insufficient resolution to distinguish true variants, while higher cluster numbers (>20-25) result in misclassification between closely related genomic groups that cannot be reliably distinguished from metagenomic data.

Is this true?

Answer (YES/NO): NO